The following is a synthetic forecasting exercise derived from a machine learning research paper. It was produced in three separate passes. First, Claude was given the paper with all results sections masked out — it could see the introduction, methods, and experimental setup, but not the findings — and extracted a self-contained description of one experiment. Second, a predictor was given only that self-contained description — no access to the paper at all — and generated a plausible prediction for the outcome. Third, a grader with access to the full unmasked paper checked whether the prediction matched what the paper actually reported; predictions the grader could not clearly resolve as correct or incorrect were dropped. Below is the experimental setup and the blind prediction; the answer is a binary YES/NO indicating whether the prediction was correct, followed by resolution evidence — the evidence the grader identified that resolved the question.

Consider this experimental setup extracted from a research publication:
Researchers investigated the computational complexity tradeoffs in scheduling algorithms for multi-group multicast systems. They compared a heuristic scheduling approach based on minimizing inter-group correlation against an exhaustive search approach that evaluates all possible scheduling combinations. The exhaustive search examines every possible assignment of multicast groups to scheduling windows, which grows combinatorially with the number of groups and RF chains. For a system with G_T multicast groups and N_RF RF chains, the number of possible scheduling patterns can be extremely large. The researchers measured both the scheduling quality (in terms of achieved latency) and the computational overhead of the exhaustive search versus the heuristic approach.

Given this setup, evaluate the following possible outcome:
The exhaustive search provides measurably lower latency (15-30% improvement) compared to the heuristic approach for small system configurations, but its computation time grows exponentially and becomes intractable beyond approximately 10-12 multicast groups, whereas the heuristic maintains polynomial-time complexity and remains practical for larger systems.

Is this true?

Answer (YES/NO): NO